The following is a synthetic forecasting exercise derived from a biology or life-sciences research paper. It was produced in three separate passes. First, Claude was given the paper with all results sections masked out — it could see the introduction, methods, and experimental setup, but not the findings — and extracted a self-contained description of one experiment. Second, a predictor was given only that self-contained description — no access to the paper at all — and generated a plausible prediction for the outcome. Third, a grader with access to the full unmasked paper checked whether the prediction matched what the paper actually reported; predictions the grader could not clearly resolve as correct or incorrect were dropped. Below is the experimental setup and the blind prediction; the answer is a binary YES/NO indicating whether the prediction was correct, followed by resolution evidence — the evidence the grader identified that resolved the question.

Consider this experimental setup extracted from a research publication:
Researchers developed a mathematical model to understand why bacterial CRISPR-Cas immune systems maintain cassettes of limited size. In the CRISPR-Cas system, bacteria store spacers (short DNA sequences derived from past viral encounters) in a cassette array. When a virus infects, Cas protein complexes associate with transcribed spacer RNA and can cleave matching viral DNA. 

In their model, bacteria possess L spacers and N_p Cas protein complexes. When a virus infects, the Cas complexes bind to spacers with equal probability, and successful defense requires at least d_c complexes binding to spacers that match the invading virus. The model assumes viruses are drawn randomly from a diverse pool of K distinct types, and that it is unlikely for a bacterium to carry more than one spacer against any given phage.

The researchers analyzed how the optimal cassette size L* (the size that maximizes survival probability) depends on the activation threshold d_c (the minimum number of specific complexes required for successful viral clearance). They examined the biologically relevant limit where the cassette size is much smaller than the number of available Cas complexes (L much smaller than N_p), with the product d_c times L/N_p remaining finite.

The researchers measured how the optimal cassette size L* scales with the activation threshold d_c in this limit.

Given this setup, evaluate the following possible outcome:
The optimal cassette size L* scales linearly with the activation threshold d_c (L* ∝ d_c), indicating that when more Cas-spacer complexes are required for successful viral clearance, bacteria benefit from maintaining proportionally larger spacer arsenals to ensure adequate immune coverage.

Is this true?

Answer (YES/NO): NO